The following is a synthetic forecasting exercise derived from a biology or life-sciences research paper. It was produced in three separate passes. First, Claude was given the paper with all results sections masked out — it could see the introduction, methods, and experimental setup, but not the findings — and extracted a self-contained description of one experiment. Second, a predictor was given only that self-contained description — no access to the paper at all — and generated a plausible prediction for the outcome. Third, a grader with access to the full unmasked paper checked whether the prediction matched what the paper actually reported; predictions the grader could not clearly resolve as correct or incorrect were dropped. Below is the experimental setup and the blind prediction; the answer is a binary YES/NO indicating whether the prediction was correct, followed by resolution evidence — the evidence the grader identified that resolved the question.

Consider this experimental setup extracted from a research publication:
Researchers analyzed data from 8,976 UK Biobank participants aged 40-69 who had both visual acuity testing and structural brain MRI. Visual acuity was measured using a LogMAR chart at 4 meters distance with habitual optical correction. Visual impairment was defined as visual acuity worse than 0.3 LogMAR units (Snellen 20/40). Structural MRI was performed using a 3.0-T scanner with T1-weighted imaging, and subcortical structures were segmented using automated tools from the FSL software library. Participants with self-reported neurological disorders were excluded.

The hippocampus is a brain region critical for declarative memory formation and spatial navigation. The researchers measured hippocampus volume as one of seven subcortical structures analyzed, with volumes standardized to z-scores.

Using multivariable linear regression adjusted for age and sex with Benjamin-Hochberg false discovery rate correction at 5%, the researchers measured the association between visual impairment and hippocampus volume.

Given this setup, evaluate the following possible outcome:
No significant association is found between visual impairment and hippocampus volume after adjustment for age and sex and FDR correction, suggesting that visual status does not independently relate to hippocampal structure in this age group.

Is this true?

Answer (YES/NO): YES